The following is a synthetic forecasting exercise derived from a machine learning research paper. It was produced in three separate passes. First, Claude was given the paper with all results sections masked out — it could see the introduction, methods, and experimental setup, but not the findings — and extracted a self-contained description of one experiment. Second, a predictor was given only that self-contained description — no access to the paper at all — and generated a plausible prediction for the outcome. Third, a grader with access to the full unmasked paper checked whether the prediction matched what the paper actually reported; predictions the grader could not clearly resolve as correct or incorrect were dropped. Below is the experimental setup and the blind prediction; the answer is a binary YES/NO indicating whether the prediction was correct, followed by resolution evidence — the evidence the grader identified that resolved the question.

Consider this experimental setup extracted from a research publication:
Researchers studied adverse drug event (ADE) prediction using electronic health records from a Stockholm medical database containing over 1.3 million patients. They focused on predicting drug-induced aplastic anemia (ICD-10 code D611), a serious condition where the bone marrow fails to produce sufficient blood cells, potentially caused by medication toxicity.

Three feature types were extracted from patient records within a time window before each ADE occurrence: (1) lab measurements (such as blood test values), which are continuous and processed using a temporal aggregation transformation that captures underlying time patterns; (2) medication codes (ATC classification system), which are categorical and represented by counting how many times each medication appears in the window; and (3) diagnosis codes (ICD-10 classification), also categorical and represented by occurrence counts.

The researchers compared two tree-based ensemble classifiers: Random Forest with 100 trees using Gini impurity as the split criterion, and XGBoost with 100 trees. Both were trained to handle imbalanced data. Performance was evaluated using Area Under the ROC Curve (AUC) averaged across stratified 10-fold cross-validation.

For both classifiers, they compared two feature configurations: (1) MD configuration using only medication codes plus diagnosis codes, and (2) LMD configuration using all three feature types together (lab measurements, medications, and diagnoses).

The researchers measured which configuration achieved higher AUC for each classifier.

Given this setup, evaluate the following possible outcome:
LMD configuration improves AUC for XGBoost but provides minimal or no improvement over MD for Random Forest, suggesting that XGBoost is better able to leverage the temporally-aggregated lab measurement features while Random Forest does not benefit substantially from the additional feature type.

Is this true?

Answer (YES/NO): NO